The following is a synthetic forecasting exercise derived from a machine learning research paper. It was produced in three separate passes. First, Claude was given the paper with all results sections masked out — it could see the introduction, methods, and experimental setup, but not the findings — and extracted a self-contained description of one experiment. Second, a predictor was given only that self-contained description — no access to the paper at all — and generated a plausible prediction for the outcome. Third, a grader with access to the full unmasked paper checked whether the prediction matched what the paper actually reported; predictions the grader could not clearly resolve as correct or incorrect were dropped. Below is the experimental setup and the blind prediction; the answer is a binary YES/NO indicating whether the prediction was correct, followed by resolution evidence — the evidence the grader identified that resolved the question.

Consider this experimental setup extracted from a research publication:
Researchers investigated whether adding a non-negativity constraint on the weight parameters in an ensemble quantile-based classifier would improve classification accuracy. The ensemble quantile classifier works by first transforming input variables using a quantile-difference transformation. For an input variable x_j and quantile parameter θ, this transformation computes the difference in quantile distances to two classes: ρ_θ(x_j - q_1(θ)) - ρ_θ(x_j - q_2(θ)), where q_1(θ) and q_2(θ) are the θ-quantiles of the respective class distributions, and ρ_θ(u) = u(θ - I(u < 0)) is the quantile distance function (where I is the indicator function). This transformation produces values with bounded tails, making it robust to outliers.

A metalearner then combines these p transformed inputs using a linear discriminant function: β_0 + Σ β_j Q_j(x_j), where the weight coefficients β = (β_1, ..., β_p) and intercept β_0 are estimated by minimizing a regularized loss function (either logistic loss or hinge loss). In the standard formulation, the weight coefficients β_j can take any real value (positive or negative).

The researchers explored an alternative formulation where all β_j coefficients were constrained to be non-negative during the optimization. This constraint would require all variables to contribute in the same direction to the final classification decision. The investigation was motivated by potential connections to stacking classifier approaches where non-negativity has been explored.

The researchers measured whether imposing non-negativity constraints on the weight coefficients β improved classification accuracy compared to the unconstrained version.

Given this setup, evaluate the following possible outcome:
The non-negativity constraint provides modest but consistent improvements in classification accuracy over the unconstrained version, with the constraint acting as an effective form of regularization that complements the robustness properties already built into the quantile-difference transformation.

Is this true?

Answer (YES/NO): NO